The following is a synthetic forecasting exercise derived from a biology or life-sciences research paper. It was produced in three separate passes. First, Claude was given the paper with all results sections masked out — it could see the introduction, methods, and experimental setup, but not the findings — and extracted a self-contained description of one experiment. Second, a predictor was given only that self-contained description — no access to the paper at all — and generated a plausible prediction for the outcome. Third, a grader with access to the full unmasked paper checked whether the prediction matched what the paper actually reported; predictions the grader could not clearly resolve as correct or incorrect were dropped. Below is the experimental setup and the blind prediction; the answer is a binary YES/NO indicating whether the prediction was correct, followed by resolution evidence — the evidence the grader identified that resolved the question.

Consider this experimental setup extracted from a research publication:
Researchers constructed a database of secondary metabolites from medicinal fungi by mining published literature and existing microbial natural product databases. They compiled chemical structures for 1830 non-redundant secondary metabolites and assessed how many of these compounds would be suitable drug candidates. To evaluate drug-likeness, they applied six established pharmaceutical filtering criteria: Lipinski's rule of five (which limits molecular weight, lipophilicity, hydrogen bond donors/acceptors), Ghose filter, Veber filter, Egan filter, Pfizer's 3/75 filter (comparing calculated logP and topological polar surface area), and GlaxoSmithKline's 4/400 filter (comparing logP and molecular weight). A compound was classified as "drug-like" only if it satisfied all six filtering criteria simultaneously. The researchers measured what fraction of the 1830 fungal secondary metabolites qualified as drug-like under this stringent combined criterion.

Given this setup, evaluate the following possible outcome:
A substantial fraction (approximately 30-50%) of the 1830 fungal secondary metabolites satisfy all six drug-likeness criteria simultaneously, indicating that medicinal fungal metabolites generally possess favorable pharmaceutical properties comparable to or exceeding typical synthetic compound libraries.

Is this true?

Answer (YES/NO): NO